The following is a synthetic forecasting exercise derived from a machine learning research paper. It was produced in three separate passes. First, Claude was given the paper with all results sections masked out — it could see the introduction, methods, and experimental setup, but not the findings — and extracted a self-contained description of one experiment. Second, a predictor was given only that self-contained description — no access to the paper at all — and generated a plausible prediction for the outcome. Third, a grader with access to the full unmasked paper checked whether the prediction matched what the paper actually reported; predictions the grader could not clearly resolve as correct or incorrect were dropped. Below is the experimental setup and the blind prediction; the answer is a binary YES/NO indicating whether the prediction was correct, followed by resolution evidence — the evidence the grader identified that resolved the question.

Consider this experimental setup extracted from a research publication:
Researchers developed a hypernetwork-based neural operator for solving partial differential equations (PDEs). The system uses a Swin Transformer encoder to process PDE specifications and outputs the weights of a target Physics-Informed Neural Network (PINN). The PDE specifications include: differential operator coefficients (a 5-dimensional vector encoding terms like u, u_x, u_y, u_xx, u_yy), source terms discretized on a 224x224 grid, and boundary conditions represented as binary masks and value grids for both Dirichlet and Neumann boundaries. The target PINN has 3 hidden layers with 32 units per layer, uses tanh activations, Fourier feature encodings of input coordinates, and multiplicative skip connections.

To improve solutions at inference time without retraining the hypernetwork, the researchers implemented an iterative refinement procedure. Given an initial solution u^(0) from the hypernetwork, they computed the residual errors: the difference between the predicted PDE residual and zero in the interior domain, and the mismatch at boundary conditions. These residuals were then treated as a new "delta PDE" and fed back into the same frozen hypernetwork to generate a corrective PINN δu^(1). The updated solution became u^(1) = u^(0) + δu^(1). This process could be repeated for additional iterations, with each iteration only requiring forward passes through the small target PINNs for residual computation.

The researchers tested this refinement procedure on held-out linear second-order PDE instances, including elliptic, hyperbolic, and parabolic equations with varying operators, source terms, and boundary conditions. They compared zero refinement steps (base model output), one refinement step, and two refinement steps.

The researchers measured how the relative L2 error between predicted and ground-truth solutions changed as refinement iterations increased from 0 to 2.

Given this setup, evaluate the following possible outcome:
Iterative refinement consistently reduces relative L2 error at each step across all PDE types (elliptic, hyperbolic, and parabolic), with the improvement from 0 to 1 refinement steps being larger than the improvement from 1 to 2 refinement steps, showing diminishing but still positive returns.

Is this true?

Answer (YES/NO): NO